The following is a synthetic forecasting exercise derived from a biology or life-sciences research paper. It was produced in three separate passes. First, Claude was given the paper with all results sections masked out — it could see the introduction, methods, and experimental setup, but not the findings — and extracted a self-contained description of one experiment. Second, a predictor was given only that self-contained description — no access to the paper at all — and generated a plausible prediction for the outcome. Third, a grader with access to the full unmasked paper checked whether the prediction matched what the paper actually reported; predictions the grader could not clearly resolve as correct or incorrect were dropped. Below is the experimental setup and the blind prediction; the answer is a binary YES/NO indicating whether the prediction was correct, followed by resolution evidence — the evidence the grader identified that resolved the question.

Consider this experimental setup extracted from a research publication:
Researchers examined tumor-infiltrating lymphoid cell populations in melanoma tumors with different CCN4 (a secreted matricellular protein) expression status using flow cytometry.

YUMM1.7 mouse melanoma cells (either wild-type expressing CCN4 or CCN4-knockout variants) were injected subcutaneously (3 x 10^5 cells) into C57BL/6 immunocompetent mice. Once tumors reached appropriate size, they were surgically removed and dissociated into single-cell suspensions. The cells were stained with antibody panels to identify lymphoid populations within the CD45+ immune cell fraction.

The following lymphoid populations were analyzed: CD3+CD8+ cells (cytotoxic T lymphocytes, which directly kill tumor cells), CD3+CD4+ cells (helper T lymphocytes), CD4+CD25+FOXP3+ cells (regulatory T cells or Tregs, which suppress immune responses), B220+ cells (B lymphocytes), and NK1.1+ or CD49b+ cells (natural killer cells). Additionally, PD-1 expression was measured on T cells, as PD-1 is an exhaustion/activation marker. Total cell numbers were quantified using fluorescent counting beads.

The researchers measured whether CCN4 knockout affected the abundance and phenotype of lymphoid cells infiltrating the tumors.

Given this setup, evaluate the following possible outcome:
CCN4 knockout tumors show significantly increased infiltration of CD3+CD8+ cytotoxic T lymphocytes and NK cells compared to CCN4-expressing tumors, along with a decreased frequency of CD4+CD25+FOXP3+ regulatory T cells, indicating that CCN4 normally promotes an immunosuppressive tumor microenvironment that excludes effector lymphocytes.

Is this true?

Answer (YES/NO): NO